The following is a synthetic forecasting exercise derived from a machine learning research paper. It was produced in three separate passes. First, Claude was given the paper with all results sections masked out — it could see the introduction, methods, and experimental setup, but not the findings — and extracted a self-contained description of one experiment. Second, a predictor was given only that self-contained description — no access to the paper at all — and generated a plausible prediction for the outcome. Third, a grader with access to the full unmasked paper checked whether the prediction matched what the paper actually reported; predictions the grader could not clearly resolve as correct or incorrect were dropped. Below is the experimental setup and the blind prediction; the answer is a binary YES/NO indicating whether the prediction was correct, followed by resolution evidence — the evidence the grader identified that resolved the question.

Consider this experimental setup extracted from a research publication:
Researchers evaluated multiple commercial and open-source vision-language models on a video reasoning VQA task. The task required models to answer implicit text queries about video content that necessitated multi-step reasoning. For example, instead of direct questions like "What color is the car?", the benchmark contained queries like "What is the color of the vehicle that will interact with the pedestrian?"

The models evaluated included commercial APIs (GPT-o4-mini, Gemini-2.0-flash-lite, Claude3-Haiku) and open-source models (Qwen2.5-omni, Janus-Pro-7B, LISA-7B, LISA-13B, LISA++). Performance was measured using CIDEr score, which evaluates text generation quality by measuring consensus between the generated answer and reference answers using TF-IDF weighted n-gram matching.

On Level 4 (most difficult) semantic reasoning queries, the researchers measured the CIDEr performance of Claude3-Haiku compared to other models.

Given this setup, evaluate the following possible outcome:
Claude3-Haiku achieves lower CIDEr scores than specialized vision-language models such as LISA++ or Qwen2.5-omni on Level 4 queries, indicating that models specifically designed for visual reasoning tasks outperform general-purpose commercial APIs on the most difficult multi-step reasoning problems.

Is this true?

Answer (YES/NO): NO